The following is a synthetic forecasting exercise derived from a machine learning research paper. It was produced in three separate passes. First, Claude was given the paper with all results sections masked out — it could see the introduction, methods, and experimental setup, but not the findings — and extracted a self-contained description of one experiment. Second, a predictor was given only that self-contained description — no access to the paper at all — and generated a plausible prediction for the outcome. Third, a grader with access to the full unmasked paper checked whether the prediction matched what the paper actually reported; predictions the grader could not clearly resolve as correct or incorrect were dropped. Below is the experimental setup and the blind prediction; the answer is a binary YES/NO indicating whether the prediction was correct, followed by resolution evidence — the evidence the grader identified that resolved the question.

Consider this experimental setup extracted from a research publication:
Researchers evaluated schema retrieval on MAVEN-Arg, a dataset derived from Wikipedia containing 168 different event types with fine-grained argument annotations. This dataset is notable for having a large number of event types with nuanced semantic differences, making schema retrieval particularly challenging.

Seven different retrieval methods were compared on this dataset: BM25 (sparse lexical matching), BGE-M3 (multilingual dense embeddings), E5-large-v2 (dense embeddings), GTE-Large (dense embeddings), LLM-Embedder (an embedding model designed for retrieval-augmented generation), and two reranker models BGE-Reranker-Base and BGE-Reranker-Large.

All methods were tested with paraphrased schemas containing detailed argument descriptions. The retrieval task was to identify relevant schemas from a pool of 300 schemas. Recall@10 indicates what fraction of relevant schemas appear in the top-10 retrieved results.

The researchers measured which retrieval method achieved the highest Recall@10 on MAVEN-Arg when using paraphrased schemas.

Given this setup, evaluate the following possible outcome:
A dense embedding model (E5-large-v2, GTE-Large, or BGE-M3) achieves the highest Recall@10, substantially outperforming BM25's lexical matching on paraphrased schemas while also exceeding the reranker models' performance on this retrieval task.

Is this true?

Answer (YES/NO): YES